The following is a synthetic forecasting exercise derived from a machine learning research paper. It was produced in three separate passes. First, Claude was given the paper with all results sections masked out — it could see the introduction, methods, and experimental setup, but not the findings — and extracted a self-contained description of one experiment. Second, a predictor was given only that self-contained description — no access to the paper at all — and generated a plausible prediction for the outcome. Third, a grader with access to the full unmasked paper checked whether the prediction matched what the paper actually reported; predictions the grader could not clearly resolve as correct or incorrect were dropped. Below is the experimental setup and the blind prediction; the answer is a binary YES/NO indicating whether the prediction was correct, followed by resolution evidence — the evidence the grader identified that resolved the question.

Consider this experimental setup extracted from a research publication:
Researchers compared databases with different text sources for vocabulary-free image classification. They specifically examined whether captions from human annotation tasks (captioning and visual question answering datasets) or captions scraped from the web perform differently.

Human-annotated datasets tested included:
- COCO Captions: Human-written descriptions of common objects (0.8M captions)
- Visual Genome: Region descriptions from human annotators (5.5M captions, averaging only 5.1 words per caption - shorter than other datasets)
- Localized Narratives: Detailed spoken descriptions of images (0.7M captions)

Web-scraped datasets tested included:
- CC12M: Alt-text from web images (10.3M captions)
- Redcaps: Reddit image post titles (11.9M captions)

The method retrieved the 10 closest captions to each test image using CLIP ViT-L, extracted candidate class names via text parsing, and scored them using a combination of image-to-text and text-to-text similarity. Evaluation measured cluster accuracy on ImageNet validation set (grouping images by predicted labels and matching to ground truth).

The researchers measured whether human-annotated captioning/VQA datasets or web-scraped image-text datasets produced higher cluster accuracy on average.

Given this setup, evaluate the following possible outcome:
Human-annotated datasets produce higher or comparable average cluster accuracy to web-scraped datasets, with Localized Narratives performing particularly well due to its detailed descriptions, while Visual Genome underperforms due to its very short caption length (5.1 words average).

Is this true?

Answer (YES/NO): NO